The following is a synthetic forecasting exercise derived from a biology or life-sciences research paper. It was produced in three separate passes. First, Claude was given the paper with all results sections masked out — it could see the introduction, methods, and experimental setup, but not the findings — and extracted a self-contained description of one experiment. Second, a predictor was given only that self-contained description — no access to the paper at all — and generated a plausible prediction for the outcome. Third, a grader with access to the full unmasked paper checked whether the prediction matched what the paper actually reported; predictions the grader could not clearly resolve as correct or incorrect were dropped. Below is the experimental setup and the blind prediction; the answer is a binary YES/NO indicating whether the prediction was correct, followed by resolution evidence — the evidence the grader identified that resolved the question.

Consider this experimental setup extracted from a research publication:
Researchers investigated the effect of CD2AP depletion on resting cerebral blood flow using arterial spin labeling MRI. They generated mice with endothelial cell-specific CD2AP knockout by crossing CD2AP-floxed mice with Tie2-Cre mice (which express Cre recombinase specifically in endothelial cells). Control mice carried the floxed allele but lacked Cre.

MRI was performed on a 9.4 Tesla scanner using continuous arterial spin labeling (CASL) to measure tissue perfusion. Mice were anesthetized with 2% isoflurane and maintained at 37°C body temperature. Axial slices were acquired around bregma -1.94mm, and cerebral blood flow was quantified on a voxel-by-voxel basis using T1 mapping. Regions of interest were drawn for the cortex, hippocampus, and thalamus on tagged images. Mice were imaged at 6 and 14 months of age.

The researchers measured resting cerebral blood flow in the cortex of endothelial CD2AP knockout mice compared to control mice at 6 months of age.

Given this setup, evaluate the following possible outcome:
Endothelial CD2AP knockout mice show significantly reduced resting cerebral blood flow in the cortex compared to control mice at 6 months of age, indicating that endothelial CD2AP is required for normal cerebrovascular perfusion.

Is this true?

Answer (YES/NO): NO